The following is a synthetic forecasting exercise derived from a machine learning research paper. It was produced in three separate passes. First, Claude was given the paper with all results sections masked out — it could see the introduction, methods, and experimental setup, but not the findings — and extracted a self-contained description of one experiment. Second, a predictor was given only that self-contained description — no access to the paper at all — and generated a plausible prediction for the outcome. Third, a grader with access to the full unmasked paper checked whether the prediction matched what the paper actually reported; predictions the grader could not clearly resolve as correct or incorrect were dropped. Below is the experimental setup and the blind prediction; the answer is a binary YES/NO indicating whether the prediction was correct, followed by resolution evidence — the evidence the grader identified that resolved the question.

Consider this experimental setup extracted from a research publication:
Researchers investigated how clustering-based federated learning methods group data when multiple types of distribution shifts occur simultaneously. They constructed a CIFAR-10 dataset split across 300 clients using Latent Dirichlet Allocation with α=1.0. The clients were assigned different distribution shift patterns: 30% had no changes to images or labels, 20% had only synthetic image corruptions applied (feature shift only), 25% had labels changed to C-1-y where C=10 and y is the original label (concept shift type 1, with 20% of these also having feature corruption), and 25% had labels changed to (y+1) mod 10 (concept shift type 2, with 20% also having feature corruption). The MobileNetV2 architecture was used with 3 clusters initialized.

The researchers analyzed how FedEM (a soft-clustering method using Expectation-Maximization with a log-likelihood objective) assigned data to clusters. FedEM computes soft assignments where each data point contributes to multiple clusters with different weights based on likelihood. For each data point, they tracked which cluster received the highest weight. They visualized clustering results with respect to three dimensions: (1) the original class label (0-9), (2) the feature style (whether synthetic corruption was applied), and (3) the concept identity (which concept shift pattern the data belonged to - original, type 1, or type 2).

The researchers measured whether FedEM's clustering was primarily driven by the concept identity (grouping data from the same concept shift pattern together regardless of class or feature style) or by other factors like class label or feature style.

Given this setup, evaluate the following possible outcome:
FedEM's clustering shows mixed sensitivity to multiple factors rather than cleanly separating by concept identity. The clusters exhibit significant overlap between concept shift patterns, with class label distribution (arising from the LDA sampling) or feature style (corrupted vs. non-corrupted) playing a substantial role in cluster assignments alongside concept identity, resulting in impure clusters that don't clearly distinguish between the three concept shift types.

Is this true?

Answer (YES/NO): YES